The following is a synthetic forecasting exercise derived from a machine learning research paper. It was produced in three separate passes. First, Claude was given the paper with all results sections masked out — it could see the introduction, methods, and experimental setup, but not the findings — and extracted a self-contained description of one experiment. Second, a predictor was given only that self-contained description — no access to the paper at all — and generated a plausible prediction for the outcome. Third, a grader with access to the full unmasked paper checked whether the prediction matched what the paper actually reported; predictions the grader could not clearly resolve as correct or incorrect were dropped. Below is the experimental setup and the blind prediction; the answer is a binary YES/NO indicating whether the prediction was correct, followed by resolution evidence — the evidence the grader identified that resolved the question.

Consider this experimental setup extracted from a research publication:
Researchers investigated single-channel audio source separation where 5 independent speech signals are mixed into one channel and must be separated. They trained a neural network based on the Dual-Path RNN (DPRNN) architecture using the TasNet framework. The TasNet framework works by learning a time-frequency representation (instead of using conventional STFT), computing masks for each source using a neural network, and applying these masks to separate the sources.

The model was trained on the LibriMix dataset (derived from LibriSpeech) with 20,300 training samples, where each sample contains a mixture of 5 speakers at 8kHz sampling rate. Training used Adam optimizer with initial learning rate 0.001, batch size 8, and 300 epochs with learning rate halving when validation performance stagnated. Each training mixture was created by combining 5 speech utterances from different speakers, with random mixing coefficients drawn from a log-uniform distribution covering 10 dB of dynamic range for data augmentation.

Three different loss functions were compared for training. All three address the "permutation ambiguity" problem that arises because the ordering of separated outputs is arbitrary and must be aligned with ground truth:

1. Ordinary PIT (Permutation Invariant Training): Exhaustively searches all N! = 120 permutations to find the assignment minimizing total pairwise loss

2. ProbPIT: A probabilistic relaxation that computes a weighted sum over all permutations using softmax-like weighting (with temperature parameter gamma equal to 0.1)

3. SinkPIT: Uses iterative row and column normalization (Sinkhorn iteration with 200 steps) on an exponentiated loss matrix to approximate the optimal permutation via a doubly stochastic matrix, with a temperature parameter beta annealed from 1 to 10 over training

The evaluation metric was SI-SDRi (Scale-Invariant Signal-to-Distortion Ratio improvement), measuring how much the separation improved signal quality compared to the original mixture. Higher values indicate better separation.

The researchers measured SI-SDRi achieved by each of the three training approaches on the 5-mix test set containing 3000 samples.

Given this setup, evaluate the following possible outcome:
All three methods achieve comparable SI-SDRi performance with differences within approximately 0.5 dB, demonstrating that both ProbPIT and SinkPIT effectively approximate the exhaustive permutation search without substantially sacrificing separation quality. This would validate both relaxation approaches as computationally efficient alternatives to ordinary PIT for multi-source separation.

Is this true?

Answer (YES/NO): YES